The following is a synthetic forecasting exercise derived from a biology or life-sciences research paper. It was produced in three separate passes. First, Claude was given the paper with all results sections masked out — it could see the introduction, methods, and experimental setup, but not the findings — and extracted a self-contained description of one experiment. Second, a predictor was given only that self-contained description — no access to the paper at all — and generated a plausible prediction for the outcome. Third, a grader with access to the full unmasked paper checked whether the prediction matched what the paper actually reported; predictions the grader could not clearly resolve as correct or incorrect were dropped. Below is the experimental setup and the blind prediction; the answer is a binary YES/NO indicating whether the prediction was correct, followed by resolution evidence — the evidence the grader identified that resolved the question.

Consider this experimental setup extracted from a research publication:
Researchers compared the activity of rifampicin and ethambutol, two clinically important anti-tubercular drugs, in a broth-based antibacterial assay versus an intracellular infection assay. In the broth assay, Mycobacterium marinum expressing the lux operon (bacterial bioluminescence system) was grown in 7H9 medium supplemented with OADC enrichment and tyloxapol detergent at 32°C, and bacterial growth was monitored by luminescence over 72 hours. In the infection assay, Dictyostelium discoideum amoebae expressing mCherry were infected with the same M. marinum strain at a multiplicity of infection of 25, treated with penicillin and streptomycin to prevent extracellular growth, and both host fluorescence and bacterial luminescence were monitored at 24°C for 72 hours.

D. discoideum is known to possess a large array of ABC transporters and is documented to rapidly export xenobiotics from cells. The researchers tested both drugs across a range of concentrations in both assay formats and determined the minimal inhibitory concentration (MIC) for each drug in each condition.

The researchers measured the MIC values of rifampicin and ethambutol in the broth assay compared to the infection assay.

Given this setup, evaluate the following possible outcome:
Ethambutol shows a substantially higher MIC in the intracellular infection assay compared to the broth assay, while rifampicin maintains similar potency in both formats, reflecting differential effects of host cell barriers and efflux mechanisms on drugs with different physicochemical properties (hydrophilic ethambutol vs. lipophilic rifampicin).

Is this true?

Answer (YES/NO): NO